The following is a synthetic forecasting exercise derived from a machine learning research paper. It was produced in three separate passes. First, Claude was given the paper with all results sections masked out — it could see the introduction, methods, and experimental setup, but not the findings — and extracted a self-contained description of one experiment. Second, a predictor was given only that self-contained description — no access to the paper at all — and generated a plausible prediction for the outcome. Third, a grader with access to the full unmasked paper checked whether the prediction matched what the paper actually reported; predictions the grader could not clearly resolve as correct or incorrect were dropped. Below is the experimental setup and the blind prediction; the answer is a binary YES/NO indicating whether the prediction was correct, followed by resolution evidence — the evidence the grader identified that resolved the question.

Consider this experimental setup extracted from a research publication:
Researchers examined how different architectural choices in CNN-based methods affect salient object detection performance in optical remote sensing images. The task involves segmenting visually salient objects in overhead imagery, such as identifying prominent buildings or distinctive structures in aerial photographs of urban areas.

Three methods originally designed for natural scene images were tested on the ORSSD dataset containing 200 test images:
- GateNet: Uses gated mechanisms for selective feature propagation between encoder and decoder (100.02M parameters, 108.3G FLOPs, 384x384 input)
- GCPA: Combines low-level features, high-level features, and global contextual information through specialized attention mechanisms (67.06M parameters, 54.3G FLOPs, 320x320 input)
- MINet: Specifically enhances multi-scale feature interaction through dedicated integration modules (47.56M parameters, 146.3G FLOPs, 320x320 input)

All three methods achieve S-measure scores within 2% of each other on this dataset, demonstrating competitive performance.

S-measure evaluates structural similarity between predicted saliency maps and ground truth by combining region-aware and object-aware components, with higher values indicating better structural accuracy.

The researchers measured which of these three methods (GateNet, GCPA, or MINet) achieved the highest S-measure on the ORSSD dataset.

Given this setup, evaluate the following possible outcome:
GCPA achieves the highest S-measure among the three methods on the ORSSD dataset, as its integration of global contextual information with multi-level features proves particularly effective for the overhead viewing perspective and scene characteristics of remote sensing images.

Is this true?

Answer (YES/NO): NO